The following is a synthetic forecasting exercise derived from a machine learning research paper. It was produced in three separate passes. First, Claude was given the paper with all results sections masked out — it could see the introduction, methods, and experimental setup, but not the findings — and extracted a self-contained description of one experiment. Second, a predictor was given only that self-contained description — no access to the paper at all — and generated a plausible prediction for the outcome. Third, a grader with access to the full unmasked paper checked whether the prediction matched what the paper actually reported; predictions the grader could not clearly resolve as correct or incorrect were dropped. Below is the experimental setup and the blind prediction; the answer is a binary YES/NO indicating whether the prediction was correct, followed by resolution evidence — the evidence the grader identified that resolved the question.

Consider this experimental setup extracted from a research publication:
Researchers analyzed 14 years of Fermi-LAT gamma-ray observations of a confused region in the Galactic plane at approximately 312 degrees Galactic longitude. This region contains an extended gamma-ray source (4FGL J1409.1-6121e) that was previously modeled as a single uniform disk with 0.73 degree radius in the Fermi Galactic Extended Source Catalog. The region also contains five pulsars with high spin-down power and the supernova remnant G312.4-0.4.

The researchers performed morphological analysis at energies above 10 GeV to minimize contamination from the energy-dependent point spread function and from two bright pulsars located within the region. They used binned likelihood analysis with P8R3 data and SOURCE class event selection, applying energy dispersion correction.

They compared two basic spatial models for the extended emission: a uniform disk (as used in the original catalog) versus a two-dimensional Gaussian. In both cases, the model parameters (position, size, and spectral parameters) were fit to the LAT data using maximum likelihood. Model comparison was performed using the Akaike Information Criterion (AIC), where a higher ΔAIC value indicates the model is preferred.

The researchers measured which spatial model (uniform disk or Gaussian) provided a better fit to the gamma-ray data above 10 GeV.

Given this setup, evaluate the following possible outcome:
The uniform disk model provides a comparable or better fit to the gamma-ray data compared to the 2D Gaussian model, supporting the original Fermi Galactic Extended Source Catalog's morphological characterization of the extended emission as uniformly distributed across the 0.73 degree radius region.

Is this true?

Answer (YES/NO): NO